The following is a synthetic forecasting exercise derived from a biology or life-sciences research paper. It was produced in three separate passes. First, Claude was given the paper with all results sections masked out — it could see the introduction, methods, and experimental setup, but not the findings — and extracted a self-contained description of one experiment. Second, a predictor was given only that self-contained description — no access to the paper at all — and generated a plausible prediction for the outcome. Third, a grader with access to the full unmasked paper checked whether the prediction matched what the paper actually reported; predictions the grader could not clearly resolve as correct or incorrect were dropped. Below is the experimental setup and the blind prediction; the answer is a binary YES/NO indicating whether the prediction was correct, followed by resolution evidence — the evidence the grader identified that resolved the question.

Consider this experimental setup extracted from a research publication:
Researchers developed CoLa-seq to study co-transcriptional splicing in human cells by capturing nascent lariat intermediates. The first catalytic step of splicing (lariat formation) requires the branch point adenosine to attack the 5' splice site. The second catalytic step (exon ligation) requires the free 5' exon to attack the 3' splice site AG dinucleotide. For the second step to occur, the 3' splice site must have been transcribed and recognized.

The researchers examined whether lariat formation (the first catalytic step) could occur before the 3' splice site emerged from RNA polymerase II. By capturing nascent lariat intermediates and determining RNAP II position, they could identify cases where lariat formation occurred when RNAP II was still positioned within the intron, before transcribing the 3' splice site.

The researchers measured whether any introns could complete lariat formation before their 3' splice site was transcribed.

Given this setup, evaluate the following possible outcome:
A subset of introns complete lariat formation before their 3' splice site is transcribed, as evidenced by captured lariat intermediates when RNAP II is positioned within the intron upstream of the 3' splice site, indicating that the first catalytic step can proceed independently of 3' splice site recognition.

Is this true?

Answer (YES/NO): NO